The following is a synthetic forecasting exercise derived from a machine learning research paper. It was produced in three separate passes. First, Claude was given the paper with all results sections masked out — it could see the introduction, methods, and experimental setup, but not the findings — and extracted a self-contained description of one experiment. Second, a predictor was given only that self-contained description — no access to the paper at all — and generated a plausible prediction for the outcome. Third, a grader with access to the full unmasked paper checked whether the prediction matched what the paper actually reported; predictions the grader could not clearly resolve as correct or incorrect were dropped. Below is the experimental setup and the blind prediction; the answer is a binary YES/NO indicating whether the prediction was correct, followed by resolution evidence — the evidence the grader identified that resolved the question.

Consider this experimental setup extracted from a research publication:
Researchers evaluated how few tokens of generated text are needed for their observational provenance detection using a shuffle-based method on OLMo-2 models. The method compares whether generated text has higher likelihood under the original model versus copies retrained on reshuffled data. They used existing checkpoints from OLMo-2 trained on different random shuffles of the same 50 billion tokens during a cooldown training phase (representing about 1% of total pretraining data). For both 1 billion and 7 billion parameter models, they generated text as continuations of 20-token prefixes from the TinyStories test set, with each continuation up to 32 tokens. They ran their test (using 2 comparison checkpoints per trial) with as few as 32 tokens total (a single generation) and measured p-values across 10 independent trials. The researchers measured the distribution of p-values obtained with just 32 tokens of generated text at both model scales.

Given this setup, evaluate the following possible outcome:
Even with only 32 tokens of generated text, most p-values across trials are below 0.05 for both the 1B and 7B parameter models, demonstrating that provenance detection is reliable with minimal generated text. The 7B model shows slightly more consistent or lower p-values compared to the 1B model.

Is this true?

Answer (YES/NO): NO